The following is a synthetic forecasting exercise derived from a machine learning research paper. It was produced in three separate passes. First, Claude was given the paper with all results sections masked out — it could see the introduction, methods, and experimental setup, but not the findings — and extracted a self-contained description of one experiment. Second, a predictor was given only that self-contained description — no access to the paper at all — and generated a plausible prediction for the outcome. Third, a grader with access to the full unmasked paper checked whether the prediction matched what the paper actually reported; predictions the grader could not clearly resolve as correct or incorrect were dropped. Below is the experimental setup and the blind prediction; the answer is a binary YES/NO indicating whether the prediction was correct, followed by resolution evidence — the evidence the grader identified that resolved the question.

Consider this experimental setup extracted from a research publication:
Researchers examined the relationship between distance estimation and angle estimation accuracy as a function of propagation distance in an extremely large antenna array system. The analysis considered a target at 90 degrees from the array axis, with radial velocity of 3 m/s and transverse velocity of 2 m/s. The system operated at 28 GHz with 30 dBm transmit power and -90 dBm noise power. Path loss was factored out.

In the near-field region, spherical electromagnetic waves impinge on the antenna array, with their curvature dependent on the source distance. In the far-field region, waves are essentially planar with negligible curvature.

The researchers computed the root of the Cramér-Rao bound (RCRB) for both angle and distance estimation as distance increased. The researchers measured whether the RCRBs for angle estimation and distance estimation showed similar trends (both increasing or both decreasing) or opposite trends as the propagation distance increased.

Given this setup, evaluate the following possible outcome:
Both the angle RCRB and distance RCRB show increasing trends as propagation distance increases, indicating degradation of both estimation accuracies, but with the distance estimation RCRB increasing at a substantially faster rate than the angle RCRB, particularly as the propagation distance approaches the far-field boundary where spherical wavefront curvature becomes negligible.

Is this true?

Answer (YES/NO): NO